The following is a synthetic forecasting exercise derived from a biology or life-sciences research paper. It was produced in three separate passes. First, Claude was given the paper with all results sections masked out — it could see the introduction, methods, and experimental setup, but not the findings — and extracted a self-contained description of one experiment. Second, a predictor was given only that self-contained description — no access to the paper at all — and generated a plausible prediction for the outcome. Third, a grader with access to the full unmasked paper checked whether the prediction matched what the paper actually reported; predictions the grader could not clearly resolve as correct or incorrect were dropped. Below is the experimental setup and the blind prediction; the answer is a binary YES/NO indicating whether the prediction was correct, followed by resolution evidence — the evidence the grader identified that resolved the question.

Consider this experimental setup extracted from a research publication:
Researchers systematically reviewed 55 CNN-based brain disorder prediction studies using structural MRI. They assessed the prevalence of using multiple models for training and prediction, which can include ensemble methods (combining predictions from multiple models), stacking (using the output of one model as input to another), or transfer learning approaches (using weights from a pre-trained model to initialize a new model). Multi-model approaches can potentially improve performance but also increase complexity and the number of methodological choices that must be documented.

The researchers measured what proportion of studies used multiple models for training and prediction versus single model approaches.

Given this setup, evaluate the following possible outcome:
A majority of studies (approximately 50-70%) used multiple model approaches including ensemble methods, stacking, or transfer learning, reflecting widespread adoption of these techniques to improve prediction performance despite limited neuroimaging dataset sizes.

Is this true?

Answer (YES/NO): NO